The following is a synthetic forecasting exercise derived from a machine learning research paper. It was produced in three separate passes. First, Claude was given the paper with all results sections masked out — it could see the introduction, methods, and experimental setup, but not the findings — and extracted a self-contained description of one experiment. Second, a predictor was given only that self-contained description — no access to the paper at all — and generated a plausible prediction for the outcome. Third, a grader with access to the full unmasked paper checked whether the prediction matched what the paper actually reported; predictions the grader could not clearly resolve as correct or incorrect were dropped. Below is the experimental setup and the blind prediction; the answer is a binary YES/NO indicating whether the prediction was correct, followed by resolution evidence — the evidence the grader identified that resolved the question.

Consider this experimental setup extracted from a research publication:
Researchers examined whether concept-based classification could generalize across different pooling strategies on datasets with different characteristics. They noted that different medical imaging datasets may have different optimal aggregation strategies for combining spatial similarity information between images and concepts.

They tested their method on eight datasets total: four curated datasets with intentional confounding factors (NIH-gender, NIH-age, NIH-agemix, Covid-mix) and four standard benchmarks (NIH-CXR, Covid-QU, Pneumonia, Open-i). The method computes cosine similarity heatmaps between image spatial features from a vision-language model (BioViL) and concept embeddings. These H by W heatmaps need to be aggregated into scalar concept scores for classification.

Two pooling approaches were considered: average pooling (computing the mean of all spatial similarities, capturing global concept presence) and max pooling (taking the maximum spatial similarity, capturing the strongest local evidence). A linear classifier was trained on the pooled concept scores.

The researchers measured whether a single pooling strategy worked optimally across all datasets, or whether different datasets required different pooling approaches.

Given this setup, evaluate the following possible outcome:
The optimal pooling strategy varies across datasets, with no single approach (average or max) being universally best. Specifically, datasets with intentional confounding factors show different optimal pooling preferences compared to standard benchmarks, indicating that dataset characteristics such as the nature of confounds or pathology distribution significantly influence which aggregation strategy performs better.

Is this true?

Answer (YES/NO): NO